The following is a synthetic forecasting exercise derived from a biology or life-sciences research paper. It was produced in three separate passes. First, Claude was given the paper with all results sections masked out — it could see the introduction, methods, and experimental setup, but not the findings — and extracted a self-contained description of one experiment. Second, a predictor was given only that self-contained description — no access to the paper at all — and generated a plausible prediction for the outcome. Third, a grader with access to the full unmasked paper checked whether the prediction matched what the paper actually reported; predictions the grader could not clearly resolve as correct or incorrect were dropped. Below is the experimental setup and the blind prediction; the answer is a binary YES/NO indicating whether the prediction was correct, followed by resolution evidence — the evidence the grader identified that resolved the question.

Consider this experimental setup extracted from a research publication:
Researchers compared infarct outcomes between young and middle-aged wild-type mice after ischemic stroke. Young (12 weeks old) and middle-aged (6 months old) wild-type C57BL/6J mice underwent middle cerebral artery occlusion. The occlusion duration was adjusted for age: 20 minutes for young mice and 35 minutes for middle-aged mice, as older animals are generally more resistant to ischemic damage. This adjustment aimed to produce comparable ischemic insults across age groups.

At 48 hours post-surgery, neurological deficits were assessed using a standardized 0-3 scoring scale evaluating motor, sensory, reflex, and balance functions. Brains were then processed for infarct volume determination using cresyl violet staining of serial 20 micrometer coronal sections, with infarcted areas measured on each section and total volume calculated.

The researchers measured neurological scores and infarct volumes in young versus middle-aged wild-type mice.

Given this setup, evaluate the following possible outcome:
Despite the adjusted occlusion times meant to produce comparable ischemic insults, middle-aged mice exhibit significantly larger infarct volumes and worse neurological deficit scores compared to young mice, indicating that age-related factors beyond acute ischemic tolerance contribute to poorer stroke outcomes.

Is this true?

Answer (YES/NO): NO